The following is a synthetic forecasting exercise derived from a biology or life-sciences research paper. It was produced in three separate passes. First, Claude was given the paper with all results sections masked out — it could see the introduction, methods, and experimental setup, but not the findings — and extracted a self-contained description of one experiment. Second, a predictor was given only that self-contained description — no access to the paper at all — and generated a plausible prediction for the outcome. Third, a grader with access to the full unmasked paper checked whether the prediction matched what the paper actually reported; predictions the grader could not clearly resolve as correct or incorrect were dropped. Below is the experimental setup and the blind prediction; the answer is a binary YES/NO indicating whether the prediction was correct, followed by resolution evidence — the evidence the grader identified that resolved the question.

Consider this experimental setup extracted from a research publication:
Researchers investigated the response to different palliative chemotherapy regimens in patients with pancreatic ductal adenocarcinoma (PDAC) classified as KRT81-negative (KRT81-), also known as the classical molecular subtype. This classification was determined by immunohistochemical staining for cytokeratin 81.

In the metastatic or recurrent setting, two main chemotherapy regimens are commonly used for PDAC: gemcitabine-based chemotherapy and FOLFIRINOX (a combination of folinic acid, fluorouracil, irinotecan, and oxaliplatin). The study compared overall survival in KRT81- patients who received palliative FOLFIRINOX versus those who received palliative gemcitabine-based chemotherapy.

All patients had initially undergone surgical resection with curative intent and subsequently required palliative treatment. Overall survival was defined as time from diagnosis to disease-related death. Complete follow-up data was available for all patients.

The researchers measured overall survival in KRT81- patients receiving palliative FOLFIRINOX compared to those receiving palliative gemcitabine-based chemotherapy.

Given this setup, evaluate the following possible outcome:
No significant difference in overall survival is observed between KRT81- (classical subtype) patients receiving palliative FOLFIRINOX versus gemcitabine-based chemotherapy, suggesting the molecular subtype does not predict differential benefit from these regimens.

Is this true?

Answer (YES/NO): NO